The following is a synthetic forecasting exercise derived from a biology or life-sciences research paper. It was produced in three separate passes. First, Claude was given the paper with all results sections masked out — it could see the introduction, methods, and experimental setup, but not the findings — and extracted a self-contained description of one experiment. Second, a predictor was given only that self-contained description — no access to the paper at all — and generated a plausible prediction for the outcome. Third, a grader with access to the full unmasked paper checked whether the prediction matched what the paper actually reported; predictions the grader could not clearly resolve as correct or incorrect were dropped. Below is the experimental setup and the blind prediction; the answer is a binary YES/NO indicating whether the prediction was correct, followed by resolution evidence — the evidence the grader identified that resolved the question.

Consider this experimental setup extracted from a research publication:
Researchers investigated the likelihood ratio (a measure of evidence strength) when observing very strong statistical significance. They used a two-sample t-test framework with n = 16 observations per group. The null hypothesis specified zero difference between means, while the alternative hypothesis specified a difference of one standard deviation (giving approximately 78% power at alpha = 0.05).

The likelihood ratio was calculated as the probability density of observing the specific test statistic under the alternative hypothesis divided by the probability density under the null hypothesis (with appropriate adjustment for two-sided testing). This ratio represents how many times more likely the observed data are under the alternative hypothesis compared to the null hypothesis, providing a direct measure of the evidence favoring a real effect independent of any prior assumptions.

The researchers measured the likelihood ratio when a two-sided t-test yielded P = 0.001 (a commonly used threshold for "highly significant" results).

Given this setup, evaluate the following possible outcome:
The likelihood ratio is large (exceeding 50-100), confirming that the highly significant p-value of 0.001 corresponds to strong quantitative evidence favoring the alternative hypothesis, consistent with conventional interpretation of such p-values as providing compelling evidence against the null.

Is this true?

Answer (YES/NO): YES